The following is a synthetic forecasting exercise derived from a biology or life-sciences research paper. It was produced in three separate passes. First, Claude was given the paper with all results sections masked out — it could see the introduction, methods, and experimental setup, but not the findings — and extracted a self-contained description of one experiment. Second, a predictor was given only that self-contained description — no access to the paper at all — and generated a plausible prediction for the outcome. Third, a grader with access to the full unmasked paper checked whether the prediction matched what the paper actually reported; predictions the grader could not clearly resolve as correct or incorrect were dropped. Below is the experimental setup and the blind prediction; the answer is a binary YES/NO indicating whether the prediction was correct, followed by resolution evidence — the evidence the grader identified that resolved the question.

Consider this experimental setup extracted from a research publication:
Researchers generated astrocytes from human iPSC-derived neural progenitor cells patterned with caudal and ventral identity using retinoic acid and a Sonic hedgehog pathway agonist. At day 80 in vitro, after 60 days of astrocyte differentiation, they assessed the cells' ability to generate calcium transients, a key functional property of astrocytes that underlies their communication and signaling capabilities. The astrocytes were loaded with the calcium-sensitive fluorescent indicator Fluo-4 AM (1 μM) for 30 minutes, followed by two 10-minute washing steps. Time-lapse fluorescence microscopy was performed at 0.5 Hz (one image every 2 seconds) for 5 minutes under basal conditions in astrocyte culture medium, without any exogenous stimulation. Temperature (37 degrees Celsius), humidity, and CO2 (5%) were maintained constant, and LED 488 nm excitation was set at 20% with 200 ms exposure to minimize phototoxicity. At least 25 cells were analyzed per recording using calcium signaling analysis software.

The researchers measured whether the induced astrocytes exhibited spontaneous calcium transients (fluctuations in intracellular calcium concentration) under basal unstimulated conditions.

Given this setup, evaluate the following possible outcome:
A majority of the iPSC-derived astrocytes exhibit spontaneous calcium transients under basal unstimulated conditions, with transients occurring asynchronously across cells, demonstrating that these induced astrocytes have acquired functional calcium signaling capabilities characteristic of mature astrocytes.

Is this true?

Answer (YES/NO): NO